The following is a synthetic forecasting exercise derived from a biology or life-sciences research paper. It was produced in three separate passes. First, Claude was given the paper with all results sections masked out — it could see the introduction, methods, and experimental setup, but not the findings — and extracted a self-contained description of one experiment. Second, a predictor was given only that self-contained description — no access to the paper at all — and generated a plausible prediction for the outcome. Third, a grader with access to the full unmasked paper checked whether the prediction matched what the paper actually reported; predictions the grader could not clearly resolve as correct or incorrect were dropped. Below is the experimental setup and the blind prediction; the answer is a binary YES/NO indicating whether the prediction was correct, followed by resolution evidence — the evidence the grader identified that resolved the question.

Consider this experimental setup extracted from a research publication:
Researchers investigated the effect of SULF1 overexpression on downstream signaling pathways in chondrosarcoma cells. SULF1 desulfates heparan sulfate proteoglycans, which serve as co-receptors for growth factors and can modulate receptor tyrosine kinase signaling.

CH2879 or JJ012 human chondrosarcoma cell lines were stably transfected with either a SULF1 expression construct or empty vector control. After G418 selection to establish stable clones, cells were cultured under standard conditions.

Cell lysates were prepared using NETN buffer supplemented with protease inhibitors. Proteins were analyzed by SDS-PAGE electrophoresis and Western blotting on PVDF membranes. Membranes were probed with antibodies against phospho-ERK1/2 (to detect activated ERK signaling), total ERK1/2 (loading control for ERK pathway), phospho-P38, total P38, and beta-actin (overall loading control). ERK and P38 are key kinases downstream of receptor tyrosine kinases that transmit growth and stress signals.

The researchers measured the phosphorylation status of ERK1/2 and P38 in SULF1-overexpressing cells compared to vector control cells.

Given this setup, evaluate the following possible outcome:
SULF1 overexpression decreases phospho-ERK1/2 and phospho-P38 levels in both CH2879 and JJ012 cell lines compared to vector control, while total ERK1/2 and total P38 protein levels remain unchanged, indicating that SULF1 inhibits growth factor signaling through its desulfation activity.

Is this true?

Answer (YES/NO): YES